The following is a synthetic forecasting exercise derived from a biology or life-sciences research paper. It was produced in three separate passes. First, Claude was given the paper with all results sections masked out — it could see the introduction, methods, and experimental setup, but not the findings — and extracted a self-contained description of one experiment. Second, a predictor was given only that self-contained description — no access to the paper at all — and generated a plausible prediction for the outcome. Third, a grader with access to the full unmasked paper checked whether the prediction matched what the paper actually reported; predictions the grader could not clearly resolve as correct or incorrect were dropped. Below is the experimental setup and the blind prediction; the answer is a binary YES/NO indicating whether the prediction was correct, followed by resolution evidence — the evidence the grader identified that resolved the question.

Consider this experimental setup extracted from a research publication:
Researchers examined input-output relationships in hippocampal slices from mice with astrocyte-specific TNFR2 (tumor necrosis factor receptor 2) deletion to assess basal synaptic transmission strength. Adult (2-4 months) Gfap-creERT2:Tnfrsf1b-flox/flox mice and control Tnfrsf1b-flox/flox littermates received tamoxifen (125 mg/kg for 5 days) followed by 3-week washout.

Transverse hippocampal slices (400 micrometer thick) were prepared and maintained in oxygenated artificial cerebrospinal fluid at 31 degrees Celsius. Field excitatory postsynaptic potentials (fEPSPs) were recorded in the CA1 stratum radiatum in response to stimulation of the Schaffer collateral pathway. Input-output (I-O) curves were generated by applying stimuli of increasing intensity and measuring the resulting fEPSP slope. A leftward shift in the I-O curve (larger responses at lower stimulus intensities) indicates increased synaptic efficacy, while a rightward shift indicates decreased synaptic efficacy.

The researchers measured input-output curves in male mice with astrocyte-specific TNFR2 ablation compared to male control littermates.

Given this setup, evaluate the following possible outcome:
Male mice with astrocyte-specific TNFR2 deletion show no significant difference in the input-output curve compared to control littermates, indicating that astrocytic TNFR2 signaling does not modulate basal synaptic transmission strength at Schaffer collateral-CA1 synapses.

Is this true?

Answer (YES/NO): NO